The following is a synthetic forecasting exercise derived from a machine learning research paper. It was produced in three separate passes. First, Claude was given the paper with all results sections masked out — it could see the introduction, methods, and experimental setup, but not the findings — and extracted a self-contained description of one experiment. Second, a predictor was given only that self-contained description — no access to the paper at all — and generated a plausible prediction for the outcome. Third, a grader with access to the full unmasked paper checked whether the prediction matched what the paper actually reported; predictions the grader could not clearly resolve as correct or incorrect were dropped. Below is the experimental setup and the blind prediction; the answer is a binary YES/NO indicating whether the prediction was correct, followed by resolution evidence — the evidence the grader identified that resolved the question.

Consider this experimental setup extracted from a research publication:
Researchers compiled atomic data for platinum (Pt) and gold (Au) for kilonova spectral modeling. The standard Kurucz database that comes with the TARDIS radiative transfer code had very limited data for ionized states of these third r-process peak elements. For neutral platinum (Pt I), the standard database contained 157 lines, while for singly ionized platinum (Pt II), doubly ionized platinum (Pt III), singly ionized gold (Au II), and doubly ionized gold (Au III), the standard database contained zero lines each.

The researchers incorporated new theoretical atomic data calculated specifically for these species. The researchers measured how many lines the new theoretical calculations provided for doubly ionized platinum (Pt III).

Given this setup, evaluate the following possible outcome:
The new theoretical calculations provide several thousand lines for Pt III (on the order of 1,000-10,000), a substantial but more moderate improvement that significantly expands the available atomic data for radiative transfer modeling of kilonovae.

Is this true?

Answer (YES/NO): NO